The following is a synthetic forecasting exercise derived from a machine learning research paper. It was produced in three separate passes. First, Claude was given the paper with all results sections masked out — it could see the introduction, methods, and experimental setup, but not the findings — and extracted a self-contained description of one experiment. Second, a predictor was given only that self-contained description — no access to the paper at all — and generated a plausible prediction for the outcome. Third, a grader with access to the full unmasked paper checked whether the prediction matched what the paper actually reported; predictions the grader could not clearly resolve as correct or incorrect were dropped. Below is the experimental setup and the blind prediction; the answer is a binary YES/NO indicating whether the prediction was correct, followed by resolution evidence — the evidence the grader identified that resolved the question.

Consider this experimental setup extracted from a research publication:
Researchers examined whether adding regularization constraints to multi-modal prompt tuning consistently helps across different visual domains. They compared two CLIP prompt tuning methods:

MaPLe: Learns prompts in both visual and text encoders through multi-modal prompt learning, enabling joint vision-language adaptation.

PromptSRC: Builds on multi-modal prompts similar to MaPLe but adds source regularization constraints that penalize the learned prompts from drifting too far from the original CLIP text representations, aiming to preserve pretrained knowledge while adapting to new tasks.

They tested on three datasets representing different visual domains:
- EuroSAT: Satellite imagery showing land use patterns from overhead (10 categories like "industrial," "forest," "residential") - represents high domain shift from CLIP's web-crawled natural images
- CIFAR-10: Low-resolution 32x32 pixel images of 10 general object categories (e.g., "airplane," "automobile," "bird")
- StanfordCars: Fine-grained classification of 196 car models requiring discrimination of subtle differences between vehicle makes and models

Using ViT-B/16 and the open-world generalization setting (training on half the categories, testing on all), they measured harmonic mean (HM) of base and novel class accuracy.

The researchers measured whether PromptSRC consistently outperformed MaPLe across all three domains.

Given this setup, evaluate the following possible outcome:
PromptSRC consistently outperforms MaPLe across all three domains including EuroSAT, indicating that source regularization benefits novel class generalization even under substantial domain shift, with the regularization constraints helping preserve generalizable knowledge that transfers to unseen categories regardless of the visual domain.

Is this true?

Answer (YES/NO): NO